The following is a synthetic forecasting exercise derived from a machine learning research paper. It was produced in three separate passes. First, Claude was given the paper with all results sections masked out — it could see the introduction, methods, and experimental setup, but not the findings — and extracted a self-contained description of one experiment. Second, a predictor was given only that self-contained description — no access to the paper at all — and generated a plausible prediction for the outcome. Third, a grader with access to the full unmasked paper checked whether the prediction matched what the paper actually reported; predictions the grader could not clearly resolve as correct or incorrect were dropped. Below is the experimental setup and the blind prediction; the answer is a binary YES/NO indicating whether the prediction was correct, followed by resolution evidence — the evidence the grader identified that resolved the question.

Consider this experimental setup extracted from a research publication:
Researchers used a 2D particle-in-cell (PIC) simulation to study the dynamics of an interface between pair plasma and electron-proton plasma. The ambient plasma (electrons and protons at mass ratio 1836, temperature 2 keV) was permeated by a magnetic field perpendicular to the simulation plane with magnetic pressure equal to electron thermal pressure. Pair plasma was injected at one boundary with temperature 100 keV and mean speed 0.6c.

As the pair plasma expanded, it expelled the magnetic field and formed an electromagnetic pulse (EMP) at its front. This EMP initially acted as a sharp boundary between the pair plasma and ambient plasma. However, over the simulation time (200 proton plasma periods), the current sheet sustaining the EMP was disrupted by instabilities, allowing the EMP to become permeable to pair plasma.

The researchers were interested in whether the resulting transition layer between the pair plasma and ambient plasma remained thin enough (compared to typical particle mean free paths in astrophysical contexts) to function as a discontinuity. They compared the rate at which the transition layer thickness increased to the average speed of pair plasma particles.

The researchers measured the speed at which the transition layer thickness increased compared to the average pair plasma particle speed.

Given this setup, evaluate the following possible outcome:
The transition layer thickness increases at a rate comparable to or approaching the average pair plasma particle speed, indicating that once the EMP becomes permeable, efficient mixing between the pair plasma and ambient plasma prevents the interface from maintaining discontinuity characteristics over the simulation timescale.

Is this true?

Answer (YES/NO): NO